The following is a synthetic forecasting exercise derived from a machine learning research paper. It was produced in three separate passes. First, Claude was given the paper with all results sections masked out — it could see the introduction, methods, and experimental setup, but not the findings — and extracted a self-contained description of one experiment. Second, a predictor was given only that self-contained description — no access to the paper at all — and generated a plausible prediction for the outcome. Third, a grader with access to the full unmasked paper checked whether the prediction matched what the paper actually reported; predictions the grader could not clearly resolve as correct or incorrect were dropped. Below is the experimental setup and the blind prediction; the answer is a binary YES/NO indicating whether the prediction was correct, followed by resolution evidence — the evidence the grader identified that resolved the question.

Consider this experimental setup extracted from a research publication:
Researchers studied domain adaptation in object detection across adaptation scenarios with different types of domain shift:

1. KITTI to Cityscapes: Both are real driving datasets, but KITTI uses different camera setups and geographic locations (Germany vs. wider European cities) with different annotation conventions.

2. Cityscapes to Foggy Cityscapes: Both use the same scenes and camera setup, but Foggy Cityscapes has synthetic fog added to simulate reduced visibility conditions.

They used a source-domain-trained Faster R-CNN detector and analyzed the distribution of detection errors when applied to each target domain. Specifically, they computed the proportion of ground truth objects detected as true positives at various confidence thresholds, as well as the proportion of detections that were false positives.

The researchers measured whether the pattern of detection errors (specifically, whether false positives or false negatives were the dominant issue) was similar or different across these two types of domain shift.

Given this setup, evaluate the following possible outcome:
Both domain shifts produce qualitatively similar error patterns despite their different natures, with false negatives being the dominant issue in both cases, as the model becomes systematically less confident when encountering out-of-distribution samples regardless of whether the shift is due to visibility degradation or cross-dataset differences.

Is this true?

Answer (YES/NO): YES